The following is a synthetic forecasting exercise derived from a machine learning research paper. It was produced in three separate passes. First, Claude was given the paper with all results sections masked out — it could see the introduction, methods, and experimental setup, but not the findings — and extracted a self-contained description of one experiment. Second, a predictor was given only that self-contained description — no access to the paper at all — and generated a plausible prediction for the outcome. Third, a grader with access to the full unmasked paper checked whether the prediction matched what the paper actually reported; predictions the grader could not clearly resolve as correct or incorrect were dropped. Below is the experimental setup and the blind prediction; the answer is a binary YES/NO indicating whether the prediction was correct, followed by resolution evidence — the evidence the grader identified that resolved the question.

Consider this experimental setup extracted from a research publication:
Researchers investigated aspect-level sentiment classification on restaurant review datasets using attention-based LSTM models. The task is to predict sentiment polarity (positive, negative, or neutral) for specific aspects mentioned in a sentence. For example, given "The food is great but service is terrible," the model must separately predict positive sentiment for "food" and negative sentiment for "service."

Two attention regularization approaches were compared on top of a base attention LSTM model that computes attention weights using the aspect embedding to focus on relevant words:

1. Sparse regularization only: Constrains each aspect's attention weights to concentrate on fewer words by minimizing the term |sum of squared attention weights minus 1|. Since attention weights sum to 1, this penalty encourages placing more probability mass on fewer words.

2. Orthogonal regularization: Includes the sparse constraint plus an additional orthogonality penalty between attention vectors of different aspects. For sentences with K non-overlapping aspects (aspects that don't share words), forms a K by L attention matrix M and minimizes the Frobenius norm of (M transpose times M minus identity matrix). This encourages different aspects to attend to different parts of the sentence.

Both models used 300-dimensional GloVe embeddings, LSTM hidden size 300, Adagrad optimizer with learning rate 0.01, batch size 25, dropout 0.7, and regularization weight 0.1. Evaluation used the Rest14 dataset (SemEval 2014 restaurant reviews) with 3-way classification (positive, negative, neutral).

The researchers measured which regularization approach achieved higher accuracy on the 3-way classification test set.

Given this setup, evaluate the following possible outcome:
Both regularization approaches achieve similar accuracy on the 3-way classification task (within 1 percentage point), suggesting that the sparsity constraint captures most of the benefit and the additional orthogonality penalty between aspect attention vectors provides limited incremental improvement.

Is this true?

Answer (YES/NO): NO